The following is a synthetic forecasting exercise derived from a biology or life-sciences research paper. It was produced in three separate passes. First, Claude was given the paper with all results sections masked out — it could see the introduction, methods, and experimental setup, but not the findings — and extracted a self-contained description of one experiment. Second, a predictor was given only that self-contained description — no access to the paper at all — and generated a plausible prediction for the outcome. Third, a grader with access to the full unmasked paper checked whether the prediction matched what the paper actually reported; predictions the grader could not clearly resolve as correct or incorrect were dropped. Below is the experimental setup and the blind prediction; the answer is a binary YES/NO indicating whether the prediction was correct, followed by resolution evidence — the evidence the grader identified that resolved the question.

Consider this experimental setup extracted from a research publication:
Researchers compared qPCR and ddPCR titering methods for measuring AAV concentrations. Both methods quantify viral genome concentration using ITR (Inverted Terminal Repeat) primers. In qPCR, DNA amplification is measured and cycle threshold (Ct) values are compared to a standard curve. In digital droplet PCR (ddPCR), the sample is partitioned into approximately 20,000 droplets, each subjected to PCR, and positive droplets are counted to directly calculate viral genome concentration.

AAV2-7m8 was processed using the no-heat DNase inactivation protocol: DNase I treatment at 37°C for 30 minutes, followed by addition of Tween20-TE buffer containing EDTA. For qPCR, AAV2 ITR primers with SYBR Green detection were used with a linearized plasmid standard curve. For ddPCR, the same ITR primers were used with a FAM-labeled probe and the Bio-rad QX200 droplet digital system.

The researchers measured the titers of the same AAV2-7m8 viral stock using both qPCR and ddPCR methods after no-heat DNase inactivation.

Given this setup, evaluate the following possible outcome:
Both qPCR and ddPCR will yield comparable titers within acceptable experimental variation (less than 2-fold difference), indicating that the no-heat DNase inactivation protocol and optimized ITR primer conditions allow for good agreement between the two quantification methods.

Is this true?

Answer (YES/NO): NO